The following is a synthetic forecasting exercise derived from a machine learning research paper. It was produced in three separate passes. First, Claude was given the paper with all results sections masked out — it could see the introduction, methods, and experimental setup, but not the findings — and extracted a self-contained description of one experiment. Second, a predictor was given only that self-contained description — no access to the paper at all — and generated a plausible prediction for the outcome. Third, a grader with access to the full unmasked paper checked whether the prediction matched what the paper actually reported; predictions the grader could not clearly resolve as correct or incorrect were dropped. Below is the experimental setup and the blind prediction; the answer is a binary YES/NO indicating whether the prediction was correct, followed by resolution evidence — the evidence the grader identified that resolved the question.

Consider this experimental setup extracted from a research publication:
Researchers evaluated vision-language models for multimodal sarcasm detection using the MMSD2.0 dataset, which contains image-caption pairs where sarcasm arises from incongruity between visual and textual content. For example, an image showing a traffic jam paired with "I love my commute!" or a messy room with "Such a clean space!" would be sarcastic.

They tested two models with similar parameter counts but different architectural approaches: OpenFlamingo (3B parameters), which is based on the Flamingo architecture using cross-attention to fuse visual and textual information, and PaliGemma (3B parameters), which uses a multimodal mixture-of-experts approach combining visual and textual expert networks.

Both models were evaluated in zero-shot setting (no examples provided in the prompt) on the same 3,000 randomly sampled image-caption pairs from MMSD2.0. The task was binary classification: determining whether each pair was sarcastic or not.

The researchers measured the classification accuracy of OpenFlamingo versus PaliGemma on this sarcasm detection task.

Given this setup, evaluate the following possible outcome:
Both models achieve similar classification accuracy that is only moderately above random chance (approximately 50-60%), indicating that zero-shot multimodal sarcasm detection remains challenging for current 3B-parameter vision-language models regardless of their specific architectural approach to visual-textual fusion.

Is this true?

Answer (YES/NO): YES